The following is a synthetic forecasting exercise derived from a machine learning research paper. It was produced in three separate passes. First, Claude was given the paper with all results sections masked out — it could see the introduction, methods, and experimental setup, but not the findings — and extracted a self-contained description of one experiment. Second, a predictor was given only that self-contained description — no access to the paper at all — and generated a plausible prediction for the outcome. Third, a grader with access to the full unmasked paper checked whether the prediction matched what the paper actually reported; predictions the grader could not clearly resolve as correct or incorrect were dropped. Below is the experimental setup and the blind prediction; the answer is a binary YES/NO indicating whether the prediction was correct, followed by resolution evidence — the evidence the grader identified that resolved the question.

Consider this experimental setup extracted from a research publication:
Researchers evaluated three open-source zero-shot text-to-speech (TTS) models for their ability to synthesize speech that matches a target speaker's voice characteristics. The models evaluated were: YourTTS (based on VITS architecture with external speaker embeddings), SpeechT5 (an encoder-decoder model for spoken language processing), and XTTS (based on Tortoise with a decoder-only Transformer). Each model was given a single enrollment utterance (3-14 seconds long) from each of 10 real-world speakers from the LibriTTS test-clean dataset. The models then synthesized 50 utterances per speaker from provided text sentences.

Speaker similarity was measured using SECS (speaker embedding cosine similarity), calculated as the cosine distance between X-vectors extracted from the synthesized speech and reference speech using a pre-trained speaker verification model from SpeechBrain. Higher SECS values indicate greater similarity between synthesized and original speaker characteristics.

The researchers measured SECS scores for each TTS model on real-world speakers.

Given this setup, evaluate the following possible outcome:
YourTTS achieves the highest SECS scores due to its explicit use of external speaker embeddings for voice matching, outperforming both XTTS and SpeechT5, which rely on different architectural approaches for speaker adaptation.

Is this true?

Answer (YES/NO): NO